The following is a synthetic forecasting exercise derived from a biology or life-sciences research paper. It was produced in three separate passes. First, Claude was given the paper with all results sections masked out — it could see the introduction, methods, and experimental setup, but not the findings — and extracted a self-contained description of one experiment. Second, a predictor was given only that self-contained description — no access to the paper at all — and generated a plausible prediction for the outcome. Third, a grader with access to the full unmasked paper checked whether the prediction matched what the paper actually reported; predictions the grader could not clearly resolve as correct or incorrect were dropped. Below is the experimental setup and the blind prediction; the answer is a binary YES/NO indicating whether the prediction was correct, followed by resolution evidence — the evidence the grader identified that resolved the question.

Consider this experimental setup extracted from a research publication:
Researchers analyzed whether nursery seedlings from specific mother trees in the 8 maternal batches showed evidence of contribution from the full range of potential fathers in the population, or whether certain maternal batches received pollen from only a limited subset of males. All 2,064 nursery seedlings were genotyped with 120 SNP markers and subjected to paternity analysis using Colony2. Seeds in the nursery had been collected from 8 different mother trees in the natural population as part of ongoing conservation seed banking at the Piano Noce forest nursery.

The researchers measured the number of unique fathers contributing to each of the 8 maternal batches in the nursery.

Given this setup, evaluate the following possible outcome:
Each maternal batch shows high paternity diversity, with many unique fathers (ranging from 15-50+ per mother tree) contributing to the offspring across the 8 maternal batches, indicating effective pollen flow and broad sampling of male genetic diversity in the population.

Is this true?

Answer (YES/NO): NO